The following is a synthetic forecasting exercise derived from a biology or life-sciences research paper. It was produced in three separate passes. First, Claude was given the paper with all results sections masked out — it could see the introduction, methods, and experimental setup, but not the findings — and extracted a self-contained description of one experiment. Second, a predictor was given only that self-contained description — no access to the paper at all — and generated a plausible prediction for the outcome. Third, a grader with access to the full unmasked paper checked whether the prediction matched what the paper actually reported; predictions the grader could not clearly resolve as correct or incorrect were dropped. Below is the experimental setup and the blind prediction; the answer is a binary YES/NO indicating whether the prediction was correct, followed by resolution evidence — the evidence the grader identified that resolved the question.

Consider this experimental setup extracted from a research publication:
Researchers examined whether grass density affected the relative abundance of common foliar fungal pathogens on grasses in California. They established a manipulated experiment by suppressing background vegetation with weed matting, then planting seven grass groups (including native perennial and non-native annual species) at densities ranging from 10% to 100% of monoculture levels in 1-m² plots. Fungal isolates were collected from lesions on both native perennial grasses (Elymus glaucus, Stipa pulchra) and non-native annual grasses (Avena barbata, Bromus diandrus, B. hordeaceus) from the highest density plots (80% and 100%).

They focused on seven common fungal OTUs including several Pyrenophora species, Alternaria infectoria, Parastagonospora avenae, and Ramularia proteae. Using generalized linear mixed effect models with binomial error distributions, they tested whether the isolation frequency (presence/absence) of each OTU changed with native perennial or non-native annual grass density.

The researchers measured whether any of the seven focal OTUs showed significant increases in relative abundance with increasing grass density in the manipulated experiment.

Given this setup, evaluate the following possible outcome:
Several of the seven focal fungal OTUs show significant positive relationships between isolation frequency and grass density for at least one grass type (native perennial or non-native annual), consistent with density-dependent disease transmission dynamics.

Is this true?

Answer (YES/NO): NO